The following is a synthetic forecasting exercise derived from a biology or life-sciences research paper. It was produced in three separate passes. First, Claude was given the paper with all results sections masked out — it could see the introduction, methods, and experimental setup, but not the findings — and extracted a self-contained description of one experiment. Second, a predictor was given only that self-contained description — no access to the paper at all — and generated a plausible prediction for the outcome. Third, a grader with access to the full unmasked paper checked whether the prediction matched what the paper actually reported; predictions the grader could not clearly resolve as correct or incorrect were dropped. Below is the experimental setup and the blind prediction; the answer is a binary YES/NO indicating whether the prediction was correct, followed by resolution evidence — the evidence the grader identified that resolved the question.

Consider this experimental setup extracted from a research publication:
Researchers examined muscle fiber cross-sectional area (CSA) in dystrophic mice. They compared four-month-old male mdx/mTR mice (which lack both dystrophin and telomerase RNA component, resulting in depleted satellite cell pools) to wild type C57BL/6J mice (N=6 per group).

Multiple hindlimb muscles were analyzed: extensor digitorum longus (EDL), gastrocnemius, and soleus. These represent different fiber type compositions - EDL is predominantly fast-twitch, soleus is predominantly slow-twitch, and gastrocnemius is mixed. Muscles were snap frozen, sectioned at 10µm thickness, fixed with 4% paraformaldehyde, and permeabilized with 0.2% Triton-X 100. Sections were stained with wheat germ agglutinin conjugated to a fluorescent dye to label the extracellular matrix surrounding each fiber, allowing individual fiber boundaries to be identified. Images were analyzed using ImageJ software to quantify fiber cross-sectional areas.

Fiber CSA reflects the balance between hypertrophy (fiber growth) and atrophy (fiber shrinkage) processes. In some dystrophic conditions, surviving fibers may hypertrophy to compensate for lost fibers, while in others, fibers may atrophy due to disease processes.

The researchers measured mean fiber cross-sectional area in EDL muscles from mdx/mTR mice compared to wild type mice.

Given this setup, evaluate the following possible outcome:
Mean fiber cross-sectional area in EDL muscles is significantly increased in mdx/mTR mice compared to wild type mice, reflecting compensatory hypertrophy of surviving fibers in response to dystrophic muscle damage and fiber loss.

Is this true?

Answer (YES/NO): NO